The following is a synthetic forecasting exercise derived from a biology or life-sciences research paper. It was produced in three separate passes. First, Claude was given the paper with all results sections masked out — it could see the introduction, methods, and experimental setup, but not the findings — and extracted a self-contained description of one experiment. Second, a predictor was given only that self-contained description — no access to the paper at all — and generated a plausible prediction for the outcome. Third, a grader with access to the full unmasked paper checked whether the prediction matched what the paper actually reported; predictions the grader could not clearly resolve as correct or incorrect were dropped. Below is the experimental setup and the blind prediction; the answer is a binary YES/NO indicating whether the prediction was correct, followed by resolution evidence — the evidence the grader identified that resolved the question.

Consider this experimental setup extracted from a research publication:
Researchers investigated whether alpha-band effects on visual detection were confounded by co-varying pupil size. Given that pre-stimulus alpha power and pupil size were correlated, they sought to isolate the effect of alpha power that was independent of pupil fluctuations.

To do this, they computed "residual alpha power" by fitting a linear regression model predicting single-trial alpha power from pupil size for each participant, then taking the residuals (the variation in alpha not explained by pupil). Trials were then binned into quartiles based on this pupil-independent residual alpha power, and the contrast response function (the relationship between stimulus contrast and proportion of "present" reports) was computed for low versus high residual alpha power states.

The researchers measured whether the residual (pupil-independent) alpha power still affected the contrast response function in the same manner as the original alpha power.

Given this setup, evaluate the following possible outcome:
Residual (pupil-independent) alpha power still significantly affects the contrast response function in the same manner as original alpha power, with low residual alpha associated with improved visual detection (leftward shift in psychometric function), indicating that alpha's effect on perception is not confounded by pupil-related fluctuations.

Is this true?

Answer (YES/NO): YES